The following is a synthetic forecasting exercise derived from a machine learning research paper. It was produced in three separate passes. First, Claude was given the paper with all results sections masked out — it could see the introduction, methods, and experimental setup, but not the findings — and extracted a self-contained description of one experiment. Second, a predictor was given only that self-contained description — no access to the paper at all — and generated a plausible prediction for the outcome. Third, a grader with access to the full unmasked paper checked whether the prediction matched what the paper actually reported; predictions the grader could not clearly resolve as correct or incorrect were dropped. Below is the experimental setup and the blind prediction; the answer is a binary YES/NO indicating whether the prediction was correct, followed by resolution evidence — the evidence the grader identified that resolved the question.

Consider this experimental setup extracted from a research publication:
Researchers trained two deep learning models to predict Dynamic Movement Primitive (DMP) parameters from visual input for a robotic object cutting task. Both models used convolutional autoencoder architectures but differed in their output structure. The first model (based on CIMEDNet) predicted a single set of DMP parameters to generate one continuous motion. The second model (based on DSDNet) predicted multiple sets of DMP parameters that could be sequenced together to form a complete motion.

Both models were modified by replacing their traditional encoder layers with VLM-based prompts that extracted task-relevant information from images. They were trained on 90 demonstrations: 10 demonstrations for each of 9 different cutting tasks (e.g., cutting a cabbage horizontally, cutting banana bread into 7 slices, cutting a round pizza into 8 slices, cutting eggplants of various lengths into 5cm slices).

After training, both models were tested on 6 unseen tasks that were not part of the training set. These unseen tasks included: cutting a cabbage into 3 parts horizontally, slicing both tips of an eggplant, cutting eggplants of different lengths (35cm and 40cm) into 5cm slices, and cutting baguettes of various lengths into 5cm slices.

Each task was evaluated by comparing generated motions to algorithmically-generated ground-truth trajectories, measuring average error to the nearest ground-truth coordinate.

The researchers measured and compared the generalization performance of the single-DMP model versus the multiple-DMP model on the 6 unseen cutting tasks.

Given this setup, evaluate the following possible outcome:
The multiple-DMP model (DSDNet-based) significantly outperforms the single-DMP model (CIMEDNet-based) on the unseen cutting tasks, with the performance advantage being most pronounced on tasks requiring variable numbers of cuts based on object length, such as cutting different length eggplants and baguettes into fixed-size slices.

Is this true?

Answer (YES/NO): NO